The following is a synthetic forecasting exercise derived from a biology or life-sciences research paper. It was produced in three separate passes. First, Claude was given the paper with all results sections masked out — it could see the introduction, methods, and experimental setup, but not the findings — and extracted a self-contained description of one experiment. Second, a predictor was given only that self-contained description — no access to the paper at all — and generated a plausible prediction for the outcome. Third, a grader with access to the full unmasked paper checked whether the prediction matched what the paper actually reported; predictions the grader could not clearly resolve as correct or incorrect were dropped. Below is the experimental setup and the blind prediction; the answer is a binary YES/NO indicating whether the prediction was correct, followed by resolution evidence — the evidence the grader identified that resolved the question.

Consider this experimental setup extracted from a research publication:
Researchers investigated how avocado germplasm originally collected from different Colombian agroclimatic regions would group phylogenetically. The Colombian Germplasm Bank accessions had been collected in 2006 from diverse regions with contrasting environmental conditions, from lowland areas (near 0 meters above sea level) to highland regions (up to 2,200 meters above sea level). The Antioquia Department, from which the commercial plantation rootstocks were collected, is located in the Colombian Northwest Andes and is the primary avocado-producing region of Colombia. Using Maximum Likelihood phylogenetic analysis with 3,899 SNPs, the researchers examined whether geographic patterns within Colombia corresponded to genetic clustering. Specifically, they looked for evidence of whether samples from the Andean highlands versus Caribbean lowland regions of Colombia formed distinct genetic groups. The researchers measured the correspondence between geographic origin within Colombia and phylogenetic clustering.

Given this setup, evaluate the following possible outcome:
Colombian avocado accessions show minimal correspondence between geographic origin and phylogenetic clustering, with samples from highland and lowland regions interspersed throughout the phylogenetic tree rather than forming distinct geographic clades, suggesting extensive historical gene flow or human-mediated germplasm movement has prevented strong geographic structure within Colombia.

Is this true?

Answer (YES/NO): NO